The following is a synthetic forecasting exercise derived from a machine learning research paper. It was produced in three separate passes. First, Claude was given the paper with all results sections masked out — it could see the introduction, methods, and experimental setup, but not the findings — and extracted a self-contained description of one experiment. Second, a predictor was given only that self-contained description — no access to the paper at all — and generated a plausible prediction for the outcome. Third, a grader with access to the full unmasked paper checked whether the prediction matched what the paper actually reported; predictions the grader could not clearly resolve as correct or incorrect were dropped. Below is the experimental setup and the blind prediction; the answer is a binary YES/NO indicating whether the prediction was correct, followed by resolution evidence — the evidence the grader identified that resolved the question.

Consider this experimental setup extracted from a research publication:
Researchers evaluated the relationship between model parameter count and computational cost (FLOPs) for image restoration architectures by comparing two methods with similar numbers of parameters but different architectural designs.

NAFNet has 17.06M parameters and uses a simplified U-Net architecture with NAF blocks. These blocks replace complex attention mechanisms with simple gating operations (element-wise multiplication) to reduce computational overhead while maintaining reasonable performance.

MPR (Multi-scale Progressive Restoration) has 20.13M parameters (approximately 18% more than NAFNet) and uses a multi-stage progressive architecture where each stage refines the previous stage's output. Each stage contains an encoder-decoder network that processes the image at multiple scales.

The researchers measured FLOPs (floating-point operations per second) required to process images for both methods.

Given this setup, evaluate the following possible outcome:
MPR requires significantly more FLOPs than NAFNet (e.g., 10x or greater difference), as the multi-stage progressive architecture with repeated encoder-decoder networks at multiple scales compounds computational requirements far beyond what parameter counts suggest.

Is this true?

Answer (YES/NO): YES